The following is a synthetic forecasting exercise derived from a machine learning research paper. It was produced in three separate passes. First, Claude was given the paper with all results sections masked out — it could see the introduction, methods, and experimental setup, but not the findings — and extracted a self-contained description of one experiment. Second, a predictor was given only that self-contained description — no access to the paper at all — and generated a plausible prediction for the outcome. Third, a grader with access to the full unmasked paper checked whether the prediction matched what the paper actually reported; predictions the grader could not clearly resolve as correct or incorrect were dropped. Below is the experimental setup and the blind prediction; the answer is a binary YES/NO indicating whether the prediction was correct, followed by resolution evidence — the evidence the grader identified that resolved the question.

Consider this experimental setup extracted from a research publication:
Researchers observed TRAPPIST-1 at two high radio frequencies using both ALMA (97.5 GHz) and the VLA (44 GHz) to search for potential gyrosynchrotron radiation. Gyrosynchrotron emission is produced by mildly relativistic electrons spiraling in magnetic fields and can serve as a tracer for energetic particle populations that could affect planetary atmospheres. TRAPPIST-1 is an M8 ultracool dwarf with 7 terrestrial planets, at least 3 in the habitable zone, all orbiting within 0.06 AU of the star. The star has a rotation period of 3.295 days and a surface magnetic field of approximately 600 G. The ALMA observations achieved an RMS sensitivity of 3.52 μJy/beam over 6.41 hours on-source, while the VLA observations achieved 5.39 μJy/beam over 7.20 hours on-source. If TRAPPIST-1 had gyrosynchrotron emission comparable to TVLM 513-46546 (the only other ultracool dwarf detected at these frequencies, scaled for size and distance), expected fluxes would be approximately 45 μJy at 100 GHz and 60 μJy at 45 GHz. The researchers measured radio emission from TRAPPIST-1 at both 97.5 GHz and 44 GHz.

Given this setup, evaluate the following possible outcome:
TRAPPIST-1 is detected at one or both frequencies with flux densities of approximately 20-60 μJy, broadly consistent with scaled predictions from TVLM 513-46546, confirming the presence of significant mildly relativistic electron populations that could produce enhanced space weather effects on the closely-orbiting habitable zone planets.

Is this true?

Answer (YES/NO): NO